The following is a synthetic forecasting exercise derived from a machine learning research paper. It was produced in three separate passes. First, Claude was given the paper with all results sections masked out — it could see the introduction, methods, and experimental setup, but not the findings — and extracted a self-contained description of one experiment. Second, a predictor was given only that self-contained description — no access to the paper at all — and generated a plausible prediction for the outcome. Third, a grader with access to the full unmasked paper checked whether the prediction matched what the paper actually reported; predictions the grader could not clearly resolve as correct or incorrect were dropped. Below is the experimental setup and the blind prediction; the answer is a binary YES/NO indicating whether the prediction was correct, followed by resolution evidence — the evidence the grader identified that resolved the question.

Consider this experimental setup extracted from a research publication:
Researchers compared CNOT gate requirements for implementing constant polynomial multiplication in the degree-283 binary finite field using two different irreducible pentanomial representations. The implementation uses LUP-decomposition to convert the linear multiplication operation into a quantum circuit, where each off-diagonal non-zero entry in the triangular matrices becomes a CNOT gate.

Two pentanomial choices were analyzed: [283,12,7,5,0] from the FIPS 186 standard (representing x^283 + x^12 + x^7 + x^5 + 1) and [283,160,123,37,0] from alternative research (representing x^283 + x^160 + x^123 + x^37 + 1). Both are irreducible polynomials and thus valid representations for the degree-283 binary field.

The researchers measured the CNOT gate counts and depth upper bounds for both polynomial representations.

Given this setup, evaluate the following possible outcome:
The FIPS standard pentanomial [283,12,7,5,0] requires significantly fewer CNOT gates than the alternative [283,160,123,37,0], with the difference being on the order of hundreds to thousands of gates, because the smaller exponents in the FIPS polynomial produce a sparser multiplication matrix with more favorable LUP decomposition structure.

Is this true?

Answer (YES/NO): YES